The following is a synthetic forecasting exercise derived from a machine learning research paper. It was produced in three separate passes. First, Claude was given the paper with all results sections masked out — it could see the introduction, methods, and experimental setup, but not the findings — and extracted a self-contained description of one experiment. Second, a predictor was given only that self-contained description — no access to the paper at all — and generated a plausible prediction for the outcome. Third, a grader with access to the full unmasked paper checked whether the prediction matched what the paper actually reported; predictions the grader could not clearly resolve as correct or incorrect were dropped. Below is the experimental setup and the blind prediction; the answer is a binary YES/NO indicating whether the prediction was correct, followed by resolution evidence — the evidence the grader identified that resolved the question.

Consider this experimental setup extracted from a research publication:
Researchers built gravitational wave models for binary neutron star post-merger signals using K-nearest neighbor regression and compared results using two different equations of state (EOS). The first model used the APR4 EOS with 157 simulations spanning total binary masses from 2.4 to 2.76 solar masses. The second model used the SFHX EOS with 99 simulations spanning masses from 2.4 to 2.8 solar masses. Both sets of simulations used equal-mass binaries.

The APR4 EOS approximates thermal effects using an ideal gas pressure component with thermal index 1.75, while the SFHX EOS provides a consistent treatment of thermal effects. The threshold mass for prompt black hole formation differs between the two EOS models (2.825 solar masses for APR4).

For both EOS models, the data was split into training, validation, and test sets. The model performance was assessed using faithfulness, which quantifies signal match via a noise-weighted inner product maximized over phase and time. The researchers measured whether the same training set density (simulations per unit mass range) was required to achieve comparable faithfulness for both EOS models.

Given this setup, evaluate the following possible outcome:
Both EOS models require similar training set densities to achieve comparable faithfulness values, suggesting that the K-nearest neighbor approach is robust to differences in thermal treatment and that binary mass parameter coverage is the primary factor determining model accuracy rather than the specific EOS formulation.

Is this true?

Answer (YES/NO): YES